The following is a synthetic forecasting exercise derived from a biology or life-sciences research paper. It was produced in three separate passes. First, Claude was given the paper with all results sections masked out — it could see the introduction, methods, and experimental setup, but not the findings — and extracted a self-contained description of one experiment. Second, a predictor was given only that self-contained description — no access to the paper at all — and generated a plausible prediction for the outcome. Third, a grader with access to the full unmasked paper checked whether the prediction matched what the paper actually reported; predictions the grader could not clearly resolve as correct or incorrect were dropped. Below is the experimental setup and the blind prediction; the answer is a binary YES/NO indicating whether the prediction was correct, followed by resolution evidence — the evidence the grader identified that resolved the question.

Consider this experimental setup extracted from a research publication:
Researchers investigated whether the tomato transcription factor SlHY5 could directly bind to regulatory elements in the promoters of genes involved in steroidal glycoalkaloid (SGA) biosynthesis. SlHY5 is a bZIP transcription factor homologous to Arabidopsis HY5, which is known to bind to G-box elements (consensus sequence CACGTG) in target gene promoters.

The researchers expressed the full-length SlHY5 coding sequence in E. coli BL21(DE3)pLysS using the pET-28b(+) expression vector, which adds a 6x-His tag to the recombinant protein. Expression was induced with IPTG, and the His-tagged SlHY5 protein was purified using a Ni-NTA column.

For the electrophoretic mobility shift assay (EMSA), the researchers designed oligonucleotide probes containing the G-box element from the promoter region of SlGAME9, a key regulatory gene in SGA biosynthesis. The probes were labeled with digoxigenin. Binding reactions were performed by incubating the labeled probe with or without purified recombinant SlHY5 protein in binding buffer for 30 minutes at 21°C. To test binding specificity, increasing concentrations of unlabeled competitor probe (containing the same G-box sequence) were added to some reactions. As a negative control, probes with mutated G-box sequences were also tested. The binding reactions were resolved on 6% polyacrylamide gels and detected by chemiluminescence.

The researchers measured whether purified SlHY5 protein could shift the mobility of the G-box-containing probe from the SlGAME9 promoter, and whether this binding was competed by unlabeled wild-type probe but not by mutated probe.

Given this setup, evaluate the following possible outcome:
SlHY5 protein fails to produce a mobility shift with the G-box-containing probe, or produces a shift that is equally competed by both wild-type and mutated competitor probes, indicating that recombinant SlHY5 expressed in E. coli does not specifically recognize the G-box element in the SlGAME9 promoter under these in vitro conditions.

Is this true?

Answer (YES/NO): NO